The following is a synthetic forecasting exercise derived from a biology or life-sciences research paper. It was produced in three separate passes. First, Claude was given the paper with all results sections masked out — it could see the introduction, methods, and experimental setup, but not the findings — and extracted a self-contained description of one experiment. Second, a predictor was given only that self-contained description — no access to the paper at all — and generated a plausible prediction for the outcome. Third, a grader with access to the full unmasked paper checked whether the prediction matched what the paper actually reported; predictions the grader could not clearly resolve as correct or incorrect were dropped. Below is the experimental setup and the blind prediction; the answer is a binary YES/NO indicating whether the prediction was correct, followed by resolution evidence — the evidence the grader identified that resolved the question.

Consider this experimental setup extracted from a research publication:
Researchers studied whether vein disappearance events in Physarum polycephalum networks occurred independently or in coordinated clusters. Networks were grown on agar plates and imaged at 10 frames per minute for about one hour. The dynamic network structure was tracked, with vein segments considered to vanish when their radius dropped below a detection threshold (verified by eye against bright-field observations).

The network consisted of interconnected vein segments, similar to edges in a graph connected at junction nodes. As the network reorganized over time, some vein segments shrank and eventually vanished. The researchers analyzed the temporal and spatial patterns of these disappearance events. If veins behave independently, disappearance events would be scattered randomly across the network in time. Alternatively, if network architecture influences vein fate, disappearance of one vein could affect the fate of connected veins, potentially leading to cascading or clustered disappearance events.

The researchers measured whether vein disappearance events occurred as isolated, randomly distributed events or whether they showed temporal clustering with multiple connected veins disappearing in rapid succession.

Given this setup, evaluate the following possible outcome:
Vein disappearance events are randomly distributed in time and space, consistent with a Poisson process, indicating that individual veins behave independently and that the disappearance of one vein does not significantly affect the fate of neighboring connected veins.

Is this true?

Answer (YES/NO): NO